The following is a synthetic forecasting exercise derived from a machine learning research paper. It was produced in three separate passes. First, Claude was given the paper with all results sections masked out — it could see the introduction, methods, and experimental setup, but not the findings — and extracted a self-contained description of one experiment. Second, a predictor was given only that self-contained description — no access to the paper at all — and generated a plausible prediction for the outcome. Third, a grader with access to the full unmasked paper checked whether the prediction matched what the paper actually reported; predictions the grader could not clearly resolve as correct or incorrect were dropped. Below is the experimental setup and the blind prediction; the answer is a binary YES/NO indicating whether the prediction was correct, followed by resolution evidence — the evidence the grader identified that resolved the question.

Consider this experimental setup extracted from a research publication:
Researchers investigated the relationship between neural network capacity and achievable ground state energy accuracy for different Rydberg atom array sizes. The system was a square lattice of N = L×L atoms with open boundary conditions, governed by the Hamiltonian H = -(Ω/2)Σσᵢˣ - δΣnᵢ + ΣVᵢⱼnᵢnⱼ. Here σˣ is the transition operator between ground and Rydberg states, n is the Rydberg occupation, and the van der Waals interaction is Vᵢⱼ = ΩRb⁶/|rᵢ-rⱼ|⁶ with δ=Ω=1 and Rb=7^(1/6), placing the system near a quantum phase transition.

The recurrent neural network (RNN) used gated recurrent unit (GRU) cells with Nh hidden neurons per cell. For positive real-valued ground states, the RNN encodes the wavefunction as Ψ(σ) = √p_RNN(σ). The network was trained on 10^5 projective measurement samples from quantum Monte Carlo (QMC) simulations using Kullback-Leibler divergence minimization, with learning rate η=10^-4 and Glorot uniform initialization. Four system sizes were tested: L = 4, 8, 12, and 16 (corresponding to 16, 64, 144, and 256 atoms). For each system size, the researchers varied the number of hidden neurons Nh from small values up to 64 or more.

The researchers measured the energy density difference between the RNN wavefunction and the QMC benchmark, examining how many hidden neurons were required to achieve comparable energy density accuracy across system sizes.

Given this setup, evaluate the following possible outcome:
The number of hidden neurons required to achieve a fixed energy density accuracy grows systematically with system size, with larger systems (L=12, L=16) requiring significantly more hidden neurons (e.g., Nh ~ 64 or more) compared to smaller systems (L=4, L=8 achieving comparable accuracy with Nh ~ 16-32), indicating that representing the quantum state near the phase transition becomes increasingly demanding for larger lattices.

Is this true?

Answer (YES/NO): NO